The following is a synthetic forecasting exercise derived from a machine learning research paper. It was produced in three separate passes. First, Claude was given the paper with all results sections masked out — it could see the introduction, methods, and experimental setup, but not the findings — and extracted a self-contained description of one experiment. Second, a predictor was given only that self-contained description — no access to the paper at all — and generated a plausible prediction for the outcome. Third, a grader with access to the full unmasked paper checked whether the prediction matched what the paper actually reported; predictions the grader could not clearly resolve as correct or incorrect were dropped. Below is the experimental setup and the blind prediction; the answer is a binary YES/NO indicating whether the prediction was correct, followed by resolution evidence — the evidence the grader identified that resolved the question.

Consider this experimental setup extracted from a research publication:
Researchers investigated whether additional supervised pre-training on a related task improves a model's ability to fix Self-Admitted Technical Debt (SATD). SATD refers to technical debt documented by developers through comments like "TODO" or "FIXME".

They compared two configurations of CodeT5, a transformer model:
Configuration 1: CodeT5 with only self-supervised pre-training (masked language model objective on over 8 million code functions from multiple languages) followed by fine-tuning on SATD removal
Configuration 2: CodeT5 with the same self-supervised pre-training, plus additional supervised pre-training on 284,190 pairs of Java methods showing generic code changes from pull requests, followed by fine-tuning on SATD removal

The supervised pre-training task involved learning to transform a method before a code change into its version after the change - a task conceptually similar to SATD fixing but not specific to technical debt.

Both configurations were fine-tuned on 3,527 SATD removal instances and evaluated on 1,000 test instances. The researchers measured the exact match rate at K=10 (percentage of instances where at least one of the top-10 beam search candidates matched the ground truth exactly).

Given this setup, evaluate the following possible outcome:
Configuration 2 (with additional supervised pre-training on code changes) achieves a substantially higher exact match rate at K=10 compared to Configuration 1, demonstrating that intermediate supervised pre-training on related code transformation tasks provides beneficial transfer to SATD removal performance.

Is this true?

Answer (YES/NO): NO